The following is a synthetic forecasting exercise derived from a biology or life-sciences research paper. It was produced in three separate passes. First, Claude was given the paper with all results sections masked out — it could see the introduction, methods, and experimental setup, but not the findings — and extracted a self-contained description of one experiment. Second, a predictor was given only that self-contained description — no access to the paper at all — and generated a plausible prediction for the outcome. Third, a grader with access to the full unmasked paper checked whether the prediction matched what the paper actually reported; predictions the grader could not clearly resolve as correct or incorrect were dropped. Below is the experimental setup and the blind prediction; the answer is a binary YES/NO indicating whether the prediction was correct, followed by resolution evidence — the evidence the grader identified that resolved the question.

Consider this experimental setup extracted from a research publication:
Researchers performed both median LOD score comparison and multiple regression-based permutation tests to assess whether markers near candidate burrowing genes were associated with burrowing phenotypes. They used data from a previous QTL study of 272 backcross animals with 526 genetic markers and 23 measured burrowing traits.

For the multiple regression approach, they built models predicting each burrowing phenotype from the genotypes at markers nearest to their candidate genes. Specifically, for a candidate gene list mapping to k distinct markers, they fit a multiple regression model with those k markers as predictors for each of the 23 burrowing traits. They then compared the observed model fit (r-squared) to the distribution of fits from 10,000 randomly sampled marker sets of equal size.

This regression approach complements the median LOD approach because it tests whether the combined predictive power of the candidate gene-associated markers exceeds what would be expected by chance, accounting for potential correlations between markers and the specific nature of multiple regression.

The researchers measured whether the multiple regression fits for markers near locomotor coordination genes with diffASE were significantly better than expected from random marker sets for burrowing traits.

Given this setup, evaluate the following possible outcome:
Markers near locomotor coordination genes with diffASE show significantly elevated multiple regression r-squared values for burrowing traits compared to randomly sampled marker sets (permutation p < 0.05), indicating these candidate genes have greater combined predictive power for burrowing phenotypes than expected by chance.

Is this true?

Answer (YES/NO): YES